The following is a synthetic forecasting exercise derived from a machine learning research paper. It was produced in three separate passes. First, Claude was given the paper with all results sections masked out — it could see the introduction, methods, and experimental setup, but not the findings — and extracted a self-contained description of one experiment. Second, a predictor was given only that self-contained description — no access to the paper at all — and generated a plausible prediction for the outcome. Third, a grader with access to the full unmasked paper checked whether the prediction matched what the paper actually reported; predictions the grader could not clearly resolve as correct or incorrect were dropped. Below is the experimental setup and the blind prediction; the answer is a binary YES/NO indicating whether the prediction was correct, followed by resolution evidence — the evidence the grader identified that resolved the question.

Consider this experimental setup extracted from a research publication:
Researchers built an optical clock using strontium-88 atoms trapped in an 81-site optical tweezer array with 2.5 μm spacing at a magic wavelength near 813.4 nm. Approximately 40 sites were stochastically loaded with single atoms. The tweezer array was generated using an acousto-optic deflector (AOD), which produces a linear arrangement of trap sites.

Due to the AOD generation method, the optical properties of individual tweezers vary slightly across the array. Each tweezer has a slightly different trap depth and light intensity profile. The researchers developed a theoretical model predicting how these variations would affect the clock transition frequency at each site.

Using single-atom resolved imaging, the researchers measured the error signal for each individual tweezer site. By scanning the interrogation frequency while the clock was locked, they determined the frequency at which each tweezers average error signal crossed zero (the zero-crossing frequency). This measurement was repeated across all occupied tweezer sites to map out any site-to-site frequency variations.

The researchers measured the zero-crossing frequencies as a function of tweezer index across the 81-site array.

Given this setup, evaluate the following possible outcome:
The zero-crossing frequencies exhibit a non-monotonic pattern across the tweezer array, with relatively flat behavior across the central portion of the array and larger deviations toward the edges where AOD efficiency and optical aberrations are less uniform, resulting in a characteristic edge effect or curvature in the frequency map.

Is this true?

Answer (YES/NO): NO